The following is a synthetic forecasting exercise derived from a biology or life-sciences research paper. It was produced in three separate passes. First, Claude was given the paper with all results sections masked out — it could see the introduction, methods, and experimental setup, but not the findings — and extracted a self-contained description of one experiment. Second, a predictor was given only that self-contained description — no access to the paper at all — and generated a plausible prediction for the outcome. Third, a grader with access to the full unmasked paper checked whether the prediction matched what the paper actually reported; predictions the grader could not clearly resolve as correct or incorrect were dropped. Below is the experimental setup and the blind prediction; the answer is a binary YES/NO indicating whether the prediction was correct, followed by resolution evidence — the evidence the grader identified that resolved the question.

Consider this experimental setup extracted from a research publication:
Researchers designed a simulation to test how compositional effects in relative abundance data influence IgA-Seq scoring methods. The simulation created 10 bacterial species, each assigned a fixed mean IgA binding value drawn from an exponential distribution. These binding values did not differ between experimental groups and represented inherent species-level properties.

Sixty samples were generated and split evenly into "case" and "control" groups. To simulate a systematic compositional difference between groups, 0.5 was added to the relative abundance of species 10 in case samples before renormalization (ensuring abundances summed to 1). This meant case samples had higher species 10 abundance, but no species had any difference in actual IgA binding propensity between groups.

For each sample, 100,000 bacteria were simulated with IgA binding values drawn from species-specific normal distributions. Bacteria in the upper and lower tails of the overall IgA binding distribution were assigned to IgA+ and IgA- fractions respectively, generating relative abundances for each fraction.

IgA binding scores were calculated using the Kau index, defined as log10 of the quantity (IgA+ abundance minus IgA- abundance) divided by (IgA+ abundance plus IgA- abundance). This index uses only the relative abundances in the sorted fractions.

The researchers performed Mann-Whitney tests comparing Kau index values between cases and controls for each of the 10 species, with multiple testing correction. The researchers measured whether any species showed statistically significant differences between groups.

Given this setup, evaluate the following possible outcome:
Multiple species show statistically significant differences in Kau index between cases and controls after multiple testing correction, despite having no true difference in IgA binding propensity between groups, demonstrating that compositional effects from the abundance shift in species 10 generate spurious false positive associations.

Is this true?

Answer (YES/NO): YES